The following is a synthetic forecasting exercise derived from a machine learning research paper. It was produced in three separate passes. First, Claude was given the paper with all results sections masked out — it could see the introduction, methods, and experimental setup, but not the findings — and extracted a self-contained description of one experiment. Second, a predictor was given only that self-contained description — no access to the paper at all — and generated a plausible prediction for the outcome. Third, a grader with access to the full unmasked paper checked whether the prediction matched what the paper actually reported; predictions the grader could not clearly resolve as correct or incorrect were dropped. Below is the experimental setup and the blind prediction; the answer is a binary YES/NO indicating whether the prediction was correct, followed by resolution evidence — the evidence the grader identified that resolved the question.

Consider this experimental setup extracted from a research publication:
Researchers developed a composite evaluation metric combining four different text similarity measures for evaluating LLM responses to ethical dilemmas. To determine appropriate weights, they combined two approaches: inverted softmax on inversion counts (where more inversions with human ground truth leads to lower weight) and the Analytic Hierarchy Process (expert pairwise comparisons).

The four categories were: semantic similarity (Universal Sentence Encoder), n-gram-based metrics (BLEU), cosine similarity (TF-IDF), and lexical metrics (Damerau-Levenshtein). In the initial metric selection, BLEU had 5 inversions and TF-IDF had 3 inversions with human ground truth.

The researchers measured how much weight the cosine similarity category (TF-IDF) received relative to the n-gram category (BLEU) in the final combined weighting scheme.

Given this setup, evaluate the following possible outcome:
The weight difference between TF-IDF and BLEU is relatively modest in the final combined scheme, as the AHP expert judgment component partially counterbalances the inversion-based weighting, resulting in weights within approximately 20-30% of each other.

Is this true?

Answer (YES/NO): NO